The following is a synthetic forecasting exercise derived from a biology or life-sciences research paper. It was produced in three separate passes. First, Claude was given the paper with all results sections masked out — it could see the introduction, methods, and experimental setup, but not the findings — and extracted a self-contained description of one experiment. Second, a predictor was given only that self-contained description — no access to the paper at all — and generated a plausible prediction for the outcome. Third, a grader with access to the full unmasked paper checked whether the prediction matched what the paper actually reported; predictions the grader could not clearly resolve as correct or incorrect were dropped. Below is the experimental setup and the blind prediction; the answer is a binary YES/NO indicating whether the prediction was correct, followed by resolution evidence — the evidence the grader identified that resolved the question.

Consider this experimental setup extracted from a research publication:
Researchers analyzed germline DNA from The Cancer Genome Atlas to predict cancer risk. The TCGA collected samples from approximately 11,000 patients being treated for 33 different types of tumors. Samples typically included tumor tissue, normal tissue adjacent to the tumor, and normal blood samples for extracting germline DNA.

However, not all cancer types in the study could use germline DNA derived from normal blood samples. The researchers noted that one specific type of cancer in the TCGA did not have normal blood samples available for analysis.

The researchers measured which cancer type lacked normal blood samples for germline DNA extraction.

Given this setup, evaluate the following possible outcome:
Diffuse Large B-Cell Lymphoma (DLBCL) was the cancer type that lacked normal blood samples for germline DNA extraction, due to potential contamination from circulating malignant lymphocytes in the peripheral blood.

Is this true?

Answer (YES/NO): NO